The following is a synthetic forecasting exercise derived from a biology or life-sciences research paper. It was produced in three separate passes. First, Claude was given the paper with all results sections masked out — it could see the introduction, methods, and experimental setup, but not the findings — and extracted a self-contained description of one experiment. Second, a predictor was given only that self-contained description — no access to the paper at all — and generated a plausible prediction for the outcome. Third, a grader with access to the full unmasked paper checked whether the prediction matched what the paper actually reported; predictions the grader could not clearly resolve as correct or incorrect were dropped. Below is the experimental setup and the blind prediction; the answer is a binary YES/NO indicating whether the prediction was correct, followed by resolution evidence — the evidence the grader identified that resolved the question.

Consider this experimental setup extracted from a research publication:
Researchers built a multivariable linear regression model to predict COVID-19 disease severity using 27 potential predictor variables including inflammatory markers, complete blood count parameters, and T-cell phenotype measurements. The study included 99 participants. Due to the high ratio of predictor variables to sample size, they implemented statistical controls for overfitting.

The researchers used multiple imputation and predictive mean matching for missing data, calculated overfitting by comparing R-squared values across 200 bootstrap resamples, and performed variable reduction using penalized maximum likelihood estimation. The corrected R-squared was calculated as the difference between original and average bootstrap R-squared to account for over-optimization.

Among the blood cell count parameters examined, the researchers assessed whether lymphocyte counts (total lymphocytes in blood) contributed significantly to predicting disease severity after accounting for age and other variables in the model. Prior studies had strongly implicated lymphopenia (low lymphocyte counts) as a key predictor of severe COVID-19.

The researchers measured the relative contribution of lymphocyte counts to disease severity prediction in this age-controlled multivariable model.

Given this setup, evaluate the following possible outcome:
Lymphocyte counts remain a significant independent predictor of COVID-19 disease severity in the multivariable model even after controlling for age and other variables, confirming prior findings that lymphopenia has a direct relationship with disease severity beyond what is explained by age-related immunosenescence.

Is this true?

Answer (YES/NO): NO